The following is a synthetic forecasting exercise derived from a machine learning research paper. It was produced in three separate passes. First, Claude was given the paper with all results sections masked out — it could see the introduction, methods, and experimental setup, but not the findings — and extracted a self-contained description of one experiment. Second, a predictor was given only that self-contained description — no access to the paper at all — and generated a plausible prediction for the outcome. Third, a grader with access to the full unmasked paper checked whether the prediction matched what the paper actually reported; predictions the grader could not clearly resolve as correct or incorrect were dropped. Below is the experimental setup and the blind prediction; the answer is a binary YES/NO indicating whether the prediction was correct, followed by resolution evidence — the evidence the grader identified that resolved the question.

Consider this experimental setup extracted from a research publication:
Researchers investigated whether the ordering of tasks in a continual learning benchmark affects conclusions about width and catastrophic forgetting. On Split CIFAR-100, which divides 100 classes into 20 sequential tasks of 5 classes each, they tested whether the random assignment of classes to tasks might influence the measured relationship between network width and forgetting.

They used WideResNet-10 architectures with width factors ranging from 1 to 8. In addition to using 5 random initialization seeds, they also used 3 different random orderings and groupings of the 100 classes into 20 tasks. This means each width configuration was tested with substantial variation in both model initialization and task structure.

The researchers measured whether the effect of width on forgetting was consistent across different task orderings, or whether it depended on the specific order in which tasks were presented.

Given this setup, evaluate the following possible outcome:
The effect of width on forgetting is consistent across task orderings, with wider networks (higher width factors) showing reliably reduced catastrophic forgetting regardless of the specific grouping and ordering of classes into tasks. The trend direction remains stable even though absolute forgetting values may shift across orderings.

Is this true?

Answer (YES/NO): YES